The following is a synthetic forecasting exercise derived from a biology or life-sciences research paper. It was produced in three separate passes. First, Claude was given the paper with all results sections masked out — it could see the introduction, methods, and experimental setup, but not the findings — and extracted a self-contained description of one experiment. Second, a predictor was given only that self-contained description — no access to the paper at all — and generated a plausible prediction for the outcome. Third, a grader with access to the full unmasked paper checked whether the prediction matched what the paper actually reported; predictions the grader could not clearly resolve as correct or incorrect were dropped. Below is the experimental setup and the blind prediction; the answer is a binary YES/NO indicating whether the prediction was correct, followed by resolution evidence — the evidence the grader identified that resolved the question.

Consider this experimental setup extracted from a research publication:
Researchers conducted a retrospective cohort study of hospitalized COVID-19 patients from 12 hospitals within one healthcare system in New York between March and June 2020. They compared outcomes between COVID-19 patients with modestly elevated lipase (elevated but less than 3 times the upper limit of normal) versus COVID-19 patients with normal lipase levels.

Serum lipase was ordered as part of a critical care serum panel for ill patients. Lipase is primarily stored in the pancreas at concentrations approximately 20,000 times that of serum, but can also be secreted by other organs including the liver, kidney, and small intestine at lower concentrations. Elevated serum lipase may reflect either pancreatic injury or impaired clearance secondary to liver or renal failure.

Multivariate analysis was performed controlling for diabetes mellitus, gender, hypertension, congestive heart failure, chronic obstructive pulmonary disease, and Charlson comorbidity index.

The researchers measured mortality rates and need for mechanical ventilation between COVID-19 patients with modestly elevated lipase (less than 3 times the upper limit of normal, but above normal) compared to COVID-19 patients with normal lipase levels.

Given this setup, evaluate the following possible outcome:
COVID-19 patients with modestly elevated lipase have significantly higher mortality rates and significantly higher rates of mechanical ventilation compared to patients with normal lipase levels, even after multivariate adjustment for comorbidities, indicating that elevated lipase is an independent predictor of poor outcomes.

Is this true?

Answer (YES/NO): YES